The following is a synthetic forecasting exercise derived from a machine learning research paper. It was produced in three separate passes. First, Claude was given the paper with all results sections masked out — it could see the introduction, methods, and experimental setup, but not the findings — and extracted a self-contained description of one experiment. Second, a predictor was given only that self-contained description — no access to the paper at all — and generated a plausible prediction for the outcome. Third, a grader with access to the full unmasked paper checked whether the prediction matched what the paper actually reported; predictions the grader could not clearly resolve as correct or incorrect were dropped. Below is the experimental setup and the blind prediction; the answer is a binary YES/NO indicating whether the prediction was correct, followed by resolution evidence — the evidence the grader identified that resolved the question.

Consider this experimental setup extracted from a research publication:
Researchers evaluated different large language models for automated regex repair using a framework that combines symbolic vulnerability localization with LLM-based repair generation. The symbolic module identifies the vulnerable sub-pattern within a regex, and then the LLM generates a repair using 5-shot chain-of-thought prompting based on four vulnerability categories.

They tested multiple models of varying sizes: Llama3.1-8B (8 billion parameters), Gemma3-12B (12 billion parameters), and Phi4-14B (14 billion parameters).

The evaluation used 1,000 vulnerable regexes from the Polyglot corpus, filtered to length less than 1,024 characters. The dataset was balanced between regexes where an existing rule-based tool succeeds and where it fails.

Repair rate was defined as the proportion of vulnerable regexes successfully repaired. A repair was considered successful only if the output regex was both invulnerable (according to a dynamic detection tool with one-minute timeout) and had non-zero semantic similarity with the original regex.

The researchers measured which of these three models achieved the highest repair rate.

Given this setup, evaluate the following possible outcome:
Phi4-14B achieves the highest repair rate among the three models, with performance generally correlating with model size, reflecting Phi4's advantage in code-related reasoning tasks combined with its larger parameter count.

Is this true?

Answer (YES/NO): NO